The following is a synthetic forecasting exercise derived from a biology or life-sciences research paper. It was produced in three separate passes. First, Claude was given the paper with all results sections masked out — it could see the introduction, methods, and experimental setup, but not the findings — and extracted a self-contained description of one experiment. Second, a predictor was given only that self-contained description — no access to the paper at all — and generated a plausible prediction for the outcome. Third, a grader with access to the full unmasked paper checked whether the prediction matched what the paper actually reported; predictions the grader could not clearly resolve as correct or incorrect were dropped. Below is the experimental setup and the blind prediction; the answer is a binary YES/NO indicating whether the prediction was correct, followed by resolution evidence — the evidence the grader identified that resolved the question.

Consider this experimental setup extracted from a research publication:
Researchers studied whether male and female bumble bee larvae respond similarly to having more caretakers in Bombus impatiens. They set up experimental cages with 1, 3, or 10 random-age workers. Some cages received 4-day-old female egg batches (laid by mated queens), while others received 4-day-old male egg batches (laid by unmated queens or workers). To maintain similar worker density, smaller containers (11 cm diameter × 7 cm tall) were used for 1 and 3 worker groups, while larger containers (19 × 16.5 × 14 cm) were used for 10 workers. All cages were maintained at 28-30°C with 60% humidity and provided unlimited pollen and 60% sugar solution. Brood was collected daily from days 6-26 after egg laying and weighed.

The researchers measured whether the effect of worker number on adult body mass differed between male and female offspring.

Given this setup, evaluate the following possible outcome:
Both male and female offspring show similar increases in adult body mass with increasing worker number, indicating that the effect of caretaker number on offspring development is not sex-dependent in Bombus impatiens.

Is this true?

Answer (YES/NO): NO